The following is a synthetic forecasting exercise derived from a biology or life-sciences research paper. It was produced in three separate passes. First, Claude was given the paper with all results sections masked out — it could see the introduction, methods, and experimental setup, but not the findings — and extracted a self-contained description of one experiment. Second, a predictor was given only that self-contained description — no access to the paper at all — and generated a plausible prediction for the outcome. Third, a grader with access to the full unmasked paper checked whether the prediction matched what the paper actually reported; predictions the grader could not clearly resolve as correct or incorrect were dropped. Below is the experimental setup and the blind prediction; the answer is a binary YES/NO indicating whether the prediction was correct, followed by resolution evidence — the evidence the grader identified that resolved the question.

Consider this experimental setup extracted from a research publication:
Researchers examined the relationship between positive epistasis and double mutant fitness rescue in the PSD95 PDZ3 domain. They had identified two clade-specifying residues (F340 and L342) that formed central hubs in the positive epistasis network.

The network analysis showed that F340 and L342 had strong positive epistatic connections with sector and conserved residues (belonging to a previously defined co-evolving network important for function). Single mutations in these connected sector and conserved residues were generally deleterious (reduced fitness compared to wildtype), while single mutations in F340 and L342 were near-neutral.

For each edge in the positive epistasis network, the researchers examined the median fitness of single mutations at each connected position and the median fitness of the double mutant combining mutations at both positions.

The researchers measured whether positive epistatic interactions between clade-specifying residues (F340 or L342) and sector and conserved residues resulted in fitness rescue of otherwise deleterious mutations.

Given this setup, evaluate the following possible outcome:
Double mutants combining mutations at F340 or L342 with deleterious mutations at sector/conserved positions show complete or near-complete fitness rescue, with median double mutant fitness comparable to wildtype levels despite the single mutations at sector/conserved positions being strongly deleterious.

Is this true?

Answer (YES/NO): YES